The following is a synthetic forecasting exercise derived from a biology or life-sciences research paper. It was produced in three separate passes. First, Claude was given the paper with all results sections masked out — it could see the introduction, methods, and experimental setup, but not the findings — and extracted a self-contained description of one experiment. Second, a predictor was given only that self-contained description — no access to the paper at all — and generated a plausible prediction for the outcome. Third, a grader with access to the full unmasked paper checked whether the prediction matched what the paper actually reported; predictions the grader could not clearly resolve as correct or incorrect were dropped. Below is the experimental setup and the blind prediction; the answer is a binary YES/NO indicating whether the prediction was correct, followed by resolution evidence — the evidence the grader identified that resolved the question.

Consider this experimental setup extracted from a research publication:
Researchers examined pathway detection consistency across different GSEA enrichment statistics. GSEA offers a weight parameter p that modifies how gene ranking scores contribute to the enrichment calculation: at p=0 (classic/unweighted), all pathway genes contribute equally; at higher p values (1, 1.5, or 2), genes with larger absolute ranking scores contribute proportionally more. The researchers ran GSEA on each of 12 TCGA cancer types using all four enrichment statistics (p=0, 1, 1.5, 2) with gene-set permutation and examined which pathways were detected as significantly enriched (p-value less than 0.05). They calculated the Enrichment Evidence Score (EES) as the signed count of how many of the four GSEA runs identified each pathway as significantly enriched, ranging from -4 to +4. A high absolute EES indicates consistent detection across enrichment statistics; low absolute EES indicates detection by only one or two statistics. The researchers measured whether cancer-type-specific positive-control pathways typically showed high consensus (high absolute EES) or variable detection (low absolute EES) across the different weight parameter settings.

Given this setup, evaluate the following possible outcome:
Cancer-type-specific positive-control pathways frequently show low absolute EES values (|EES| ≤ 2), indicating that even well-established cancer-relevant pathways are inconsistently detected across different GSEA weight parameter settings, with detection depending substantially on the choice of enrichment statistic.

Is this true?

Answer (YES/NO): YES